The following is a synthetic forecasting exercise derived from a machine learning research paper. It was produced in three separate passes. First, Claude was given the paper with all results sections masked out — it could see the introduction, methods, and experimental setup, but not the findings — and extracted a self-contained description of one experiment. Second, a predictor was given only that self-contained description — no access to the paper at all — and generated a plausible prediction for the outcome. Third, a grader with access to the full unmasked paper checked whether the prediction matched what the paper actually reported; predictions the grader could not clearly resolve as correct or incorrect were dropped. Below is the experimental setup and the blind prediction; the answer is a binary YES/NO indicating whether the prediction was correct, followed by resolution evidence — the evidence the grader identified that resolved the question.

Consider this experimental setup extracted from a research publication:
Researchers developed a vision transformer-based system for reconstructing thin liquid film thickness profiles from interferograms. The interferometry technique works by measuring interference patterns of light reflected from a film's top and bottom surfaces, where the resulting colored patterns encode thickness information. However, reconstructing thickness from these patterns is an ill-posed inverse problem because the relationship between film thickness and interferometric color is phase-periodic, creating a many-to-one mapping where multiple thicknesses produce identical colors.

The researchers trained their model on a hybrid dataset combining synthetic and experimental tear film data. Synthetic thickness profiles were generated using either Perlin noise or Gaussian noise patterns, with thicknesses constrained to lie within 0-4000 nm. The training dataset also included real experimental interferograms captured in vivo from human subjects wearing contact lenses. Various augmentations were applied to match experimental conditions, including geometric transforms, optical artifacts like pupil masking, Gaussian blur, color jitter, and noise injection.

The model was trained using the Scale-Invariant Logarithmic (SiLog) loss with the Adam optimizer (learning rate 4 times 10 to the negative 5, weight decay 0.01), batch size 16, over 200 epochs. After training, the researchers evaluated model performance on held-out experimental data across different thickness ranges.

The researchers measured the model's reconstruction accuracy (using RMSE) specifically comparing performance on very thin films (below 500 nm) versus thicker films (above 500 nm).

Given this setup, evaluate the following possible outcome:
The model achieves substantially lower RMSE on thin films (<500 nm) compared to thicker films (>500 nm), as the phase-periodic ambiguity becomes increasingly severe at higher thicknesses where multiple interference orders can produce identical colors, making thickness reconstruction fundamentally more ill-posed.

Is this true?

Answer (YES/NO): NO